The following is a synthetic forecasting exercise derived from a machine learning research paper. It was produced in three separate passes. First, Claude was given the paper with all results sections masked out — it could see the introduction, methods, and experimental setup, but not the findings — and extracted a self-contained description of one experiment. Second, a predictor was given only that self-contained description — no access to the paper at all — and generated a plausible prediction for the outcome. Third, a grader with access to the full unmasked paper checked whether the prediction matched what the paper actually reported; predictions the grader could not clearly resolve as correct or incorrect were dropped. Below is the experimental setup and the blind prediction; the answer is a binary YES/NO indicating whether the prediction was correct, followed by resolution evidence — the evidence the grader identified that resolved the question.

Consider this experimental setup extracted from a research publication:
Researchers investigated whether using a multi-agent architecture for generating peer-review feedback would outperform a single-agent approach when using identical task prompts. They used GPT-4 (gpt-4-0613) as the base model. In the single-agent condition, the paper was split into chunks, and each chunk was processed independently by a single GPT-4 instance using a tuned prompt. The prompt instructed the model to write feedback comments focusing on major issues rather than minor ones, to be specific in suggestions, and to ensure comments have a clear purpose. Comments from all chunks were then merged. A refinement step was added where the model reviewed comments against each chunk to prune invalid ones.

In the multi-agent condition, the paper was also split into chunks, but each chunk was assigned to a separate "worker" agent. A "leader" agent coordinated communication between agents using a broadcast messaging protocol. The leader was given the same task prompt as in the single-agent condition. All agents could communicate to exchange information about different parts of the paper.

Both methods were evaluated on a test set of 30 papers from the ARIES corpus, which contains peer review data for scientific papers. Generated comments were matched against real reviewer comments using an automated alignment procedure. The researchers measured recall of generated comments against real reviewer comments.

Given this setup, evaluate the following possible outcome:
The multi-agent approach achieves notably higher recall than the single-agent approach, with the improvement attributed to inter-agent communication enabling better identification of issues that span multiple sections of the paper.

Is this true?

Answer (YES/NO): NO